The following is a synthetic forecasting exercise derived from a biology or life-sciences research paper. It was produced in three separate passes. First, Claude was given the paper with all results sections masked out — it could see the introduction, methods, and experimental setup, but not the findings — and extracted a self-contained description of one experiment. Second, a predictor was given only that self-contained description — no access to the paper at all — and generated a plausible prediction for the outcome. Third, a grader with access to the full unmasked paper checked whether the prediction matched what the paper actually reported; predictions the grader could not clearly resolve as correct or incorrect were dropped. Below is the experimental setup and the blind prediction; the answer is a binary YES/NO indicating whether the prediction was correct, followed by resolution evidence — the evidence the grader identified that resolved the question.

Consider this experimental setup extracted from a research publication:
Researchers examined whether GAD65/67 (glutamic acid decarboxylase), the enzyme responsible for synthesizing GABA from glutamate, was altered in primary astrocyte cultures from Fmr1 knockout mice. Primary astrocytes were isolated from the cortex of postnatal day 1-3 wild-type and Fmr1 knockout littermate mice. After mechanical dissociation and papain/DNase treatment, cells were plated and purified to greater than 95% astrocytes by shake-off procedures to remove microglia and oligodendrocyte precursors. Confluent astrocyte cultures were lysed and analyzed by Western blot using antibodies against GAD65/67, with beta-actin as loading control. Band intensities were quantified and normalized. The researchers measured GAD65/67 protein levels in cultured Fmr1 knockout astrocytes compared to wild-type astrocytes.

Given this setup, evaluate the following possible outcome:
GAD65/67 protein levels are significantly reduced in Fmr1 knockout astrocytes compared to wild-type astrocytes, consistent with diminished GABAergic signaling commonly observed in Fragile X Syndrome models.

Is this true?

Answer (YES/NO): NO